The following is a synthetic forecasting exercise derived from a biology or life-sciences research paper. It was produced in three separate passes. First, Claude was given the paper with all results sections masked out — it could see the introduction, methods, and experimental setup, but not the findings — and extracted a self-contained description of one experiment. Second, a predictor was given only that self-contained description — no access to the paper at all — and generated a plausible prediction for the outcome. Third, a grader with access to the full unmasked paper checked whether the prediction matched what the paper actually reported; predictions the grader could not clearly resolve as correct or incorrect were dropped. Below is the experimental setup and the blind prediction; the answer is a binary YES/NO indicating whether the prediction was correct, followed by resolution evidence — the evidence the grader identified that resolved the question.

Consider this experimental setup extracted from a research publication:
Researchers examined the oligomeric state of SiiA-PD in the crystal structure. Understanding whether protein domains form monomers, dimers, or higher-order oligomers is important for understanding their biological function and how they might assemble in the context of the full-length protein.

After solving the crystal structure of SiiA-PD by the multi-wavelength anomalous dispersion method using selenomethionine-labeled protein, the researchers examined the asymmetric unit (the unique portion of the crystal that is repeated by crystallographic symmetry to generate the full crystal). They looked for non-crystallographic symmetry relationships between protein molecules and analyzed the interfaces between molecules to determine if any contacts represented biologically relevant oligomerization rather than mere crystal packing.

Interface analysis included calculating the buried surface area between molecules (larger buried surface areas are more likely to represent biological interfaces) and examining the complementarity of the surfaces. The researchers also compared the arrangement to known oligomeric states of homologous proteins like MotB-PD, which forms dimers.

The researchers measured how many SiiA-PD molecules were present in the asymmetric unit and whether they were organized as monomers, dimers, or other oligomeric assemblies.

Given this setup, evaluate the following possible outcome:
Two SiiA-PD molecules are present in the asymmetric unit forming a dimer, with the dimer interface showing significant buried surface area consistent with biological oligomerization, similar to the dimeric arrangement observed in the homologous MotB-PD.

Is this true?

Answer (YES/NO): NO